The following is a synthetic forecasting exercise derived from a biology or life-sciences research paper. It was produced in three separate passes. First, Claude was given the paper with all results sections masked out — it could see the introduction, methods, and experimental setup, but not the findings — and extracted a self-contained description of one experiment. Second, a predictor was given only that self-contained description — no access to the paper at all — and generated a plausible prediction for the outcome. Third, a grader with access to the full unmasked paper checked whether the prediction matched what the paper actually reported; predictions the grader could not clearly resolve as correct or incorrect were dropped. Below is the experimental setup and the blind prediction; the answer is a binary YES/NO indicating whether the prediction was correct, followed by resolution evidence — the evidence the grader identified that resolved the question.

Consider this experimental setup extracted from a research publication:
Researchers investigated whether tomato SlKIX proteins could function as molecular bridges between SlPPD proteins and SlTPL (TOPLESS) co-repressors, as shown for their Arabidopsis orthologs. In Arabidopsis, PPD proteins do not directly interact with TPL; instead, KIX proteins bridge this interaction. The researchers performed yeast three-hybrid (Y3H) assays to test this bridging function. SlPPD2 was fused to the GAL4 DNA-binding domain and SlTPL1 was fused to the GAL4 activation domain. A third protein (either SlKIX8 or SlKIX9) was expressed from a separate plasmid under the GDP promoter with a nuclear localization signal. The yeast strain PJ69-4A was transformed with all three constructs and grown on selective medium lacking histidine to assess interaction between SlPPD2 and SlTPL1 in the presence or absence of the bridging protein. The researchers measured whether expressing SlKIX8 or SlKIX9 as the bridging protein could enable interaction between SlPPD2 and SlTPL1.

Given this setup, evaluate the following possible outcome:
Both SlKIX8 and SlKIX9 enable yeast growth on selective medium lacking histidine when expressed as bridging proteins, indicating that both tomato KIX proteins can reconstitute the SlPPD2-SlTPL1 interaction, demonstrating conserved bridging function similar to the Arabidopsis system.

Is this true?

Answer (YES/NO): NO